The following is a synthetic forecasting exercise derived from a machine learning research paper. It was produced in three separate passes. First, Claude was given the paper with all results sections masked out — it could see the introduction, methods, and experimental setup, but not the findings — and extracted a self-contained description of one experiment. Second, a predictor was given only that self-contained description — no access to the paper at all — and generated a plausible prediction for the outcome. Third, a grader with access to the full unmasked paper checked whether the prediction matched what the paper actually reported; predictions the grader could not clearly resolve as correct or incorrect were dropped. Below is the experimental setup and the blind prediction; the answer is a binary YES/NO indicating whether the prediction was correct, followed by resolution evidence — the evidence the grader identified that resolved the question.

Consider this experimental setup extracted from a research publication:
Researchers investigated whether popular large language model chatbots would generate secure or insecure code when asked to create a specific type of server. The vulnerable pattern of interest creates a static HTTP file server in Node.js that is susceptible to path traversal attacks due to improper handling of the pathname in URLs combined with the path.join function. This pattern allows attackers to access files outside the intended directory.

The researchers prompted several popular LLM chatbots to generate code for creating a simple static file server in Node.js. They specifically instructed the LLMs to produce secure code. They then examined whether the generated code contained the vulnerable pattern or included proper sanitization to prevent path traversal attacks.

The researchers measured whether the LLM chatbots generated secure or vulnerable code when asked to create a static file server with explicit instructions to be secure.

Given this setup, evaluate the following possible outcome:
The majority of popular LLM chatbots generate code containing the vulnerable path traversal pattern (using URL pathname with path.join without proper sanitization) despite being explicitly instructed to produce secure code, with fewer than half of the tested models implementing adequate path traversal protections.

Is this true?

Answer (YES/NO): YES